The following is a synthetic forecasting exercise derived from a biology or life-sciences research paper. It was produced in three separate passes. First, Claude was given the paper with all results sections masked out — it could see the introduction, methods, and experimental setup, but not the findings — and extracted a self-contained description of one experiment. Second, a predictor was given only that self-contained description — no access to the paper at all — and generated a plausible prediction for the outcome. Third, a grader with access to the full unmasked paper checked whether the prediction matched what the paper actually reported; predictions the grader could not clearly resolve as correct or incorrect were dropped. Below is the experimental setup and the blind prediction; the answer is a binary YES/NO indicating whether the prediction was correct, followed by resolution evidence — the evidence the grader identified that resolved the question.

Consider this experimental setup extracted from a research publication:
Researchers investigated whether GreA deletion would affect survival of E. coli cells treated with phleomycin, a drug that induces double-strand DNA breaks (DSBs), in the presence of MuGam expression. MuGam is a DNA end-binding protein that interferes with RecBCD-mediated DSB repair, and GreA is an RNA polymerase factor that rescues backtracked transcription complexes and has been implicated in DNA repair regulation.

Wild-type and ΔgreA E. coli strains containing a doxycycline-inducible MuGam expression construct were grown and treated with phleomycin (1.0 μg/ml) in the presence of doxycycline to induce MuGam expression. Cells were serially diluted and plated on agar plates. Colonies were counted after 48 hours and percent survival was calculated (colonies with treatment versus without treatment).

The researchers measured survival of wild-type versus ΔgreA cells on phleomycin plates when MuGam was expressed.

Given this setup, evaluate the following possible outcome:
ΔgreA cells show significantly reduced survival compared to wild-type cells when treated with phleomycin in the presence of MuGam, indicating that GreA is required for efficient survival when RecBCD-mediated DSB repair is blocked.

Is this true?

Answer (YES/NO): NO